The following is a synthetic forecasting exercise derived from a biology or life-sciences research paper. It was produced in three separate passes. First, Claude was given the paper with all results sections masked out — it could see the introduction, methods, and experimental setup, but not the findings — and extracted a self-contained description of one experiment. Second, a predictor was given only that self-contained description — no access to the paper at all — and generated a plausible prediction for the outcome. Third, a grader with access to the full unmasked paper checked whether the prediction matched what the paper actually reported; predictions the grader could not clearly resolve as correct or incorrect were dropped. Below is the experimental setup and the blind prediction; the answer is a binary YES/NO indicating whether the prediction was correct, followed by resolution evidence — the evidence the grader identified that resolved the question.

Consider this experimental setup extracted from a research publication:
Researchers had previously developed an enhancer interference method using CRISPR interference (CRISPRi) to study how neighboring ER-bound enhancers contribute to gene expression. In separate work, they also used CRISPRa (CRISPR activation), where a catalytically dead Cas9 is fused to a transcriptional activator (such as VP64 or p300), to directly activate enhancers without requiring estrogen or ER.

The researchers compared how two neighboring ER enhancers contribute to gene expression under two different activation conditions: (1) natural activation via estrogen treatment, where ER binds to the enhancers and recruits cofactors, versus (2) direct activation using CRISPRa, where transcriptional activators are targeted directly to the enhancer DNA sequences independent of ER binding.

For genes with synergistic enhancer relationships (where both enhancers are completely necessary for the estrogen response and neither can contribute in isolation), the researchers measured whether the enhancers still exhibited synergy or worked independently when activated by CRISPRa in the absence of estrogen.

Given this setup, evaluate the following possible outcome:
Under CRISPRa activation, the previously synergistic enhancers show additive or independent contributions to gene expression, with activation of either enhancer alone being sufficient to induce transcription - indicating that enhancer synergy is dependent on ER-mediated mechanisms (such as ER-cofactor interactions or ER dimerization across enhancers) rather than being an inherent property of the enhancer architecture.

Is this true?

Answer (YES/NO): YES